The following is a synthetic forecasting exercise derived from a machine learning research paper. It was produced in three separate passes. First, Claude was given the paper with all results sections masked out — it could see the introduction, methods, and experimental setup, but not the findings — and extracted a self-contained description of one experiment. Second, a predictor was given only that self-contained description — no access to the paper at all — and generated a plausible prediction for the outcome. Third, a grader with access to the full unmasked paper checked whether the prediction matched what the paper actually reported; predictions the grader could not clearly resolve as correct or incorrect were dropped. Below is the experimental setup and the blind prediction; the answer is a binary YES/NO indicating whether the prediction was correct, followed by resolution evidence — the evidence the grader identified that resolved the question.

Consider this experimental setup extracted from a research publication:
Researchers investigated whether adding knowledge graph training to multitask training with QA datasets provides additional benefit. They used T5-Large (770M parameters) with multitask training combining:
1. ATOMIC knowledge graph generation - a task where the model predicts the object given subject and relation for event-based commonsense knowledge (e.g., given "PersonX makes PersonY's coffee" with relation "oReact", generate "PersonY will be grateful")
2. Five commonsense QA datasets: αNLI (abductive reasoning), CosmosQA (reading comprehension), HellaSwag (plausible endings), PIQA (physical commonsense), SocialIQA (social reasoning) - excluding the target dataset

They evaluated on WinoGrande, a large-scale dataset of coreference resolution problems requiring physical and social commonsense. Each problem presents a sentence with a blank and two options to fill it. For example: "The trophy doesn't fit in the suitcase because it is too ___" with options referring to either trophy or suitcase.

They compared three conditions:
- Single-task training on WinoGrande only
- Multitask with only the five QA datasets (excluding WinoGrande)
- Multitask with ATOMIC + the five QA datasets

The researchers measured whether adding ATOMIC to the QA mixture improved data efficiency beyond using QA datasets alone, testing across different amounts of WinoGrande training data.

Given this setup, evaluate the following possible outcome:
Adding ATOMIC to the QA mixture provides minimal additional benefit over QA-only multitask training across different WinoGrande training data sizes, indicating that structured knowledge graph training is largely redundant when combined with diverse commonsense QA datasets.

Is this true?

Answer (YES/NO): NO